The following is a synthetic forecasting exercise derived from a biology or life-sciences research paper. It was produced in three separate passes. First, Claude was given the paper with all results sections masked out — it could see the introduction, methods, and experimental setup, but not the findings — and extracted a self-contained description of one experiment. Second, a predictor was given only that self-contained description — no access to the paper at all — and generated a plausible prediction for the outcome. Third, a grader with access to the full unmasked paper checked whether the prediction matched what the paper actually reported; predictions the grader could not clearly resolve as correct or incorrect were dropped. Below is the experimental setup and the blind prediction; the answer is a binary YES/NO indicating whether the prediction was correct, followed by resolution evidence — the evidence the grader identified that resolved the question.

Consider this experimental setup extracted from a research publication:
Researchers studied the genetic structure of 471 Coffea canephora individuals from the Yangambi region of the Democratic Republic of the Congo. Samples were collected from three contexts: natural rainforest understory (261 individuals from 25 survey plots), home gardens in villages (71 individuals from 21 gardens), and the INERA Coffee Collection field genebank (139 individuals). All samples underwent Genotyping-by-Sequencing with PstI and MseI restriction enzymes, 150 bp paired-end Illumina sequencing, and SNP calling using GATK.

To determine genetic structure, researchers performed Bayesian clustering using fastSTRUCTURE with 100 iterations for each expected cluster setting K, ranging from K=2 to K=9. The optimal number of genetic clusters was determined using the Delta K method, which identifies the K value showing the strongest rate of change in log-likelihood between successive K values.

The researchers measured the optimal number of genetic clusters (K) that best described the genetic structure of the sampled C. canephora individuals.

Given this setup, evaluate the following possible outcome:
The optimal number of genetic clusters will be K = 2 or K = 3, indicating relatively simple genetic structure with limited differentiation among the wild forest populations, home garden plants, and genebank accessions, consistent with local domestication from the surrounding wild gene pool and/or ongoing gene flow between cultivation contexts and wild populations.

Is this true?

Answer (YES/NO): NO